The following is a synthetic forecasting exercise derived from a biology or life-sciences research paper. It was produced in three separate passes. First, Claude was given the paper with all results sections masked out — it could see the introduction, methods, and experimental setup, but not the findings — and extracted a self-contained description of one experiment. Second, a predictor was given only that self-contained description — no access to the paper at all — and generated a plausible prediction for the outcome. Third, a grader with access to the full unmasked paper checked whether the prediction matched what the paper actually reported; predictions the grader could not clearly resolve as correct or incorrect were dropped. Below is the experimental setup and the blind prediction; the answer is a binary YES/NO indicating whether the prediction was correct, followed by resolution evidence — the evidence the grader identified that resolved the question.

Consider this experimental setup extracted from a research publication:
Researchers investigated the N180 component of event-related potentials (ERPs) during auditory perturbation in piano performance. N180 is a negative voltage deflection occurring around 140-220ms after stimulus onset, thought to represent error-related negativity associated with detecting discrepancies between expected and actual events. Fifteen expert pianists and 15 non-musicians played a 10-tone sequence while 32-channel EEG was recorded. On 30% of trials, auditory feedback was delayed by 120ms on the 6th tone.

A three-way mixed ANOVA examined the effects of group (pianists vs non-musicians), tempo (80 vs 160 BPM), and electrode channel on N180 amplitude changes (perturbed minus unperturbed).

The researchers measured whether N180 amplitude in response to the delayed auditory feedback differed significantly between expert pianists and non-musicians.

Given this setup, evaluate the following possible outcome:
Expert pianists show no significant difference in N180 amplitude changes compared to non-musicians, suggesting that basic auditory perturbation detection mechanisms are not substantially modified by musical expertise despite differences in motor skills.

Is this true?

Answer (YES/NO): YES